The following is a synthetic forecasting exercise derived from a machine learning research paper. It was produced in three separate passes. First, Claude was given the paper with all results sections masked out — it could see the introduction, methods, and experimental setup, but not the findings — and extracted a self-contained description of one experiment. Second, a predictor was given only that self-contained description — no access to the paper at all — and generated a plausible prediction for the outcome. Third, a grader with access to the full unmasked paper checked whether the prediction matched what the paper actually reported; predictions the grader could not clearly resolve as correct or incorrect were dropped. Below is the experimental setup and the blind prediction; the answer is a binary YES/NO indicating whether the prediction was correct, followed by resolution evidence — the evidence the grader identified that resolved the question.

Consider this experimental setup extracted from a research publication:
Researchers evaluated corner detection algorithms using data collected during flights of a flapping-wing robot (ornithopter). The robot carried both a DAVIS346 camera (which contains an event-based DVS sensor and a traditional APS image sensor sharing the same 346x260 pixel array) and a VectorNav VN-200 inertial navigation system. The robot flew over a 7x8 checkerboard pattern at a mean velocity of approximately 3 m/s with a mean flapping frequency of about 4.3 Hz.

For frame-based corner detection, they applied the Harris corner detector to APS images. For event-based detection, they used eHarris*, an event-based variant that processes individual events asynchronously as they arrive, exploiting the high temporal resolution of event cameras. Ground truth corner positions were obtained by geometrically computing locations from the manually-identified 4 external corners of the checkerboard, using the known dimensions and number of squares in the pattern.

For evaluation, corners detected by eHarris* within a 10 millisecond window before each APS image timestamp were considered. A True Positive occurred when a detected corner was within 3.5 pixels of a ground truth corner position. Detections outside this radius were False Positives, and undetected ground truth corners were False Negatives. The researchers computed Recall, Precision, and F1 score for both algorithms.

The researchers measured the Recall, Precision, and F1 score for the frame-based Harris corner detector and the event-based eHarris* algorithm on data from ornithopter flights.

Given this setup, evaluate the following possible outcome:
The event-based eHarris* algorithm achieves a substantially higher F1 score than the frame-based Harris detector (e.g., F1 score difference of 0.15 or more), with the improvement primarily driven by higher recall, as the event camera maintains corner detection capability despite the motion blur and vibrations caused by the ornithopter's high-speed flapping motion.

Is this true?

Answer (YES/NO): NO